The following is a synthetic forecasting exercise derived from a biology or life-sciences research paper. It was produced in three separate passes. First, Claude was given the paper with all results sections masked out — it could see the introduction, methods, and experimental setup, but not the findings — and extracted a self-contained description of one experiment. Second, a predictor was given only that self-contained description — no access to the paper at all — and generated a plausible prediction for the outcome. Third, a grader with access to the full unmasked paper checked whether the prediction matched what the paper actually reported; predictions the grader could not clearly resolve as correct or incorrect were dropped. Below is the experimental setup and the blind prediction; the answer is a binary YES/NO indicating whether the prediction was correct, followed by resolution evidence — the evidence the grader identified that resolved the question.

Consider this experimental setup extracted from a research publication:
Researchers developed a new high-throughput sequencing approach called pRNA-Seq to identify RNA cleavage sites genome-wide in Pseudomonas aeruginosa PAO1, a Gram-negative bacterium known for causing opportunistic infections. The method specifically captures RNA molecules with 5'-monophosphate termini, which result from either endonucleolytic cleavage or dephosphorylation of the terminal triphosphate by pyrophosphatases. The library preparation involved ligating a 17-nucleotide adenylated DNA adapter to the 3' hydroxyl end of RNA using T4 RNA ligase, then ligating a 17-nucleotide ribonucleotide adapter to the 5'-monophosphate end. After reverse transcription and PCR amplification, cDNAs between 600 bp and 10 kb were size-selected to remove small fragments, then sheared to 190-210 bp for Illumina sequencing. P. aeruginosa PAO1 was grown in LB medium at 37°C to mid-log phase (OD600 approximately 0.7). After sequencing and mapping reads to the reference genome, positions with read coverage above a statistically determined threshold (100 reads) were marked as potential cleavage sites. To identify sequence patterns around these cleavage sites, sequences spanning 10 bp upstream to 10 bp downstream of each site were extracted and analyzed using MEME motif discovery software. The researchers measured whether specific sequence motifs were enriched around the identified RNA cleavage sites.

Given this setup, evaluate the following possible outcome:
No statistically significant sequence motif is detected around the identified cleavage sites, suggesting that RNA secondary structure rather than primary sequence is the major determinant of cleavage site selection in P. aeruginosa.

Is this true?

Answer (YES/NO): NO